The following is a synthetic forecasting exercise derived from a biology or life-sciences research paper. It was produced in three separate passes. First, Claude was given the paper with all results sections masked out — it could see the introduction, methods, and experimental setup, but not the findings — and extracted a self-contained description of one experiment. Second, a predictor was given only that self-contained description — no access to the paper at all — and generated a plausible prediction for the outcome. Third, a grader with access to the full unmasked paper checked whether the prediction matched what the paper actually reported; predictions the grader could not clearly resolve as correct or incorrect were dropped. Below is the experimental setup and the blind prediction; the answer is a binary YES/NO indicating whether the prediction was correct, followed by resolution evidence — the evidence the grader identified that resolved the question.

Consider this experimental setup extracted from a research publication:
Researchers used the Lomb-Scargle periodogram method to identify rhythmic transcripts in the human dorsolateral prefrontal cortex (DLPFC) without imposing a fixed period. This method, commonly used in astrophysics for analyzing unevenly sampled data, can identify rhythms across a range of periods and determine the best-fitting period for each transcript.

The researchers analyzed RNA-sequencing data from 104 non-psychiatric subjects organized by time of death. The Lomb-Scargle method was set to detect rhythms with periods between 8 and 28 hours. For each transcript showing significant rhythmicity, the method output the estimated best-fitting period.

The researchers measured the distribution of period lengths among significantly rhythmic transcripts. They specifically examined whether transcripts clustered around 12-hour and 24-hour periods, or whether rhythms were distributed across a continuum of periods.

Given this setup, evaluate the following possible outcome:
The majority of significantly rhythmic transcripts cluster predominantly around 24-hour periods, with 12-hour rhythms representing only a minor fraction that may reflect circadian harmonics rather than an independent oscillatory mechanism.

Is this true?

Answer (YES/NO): NO